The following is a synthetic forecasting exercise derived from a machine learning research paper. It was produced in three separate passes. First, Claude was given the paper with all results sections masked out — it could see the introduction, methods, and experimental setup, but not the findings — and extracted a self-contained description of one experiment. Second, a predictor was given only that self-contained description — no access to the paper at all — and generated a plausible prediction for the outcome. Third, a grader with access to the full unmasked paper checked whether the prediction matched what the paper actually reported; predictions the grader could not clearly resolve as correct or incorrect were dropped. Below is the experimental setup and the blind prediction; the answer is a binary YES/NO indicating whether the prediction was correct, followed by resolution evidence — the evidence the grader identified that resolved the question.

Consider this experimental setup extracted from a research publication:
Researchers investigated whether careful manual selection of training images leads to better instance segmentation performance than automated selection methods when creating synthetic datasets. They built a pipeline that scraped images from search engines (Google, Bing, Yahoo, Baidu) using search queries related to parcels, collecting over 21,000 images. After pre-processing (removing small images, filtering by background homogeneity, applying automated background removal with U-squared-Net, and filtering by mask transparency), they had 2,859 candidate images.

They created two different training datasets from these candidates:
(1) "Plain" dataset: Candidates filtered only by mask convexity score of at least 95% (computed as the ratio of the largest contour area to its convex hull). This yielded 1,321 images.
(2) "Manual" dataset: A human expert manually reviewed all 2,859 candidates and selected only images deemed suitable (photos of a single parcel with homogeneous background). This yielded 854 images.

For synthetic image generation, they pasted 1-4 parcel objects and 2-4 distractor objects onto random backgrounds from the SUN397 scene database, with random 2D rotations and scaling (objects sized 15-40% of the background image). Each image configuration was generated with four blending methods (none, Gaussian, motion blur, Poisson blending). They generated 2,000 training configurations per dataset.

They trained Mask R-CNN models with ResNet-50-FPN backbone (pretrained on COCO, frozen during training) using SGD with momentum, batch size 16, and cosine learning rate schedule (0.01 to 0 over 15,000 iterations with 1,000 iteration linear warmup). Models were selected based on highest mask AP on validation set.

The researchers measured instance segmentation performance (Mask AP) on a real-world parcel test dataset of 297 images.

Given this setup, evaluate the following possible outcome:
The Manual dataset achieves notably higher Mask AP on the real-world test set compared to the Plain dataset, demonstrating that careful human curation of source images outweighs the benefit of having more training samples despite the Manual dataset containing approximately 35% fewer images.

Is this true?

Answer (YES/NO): NO